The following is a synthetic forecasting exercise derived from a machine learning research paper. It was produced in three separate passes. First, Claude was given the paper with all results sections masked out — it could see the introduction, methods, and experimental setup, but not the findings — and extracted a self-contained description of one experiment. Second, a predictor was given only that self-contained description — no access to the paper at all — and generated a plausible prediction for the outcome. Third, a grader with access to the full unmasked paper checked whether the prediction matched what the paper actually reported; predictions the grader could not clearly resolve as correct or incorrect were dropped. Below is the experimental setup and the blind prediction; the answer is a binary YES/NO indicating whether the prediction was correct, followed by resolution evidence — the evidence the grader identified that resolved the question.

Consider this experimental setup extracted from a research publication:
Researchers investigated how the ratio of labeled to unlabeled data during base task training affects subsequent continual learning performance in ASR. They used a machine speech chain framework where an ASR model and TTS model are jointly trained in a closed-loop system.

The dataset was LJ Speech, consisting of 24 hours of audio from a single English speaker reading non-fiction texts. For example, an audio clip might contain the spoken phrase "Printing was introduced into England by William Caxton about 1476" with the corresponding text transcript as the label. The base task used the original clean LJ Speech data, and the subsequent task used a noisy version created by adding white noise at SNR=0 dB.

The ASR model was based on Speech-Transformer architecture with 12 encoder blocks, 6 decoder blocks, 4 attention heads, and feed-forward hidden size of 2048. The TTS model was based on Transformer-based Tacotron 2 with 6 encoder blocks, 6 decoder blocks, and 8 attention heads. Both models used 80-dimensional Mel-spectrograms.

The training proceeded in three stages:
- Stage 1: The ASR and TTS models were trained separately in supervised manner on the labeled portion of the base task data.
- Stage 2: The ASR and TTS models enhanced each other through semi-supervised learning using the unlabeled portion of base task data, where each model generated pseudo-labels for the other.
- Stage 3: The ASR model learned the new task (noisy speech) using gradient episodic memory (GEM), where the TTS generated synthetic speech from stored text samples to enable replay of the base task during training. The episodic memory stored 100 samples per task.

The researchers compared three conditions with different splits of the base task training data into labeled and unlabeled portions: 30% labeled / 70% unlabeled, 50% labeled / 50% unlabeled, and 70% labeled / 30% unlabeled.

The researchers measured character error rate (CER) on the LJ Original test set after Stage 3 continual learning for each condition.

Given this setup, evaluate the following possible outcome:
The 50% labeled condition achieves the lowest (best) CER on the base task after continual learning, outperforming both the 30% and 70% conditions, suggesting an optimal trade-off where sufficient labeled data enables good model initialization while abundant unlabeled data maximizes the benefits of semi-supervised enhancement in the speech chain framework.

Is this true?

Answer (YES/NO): NO